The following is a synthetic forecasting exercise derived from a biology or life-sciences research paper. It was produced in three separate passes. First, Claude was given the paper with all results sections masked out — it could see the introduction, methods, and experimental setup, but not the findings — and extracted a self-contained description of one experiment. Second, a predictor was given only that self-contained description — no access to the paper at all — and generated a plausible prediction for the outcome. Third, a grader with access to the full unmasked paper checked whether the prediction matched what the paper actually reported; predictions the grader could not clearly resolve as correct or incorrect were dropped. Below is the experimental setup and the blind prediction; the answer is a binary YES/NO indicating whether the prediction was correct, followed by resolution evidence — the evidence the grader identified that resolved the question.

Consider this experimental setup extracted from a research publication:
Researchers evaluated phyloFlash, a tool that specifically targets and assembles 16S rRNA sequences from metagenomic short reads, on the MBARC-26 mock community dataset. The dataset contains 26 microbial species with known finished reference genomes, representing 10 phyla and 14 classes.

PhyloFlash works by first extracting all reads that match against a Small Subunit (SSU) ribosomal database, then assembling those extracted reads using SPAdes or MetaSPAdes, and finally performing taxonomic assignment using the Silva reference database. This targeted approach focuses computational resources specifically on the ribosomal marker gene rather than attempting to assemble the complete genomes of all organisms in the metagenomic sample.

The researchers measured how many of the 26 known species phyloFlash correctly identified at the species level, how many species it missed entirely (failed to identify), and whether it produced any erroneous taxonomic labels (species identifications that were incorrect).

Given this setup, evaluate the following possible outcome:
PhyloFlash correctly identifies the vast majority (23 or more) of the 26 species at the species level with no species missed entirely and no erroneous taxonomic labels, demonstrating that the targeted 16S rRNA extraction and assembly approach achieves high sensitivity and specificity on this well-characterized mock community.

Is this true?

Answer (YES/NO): NO